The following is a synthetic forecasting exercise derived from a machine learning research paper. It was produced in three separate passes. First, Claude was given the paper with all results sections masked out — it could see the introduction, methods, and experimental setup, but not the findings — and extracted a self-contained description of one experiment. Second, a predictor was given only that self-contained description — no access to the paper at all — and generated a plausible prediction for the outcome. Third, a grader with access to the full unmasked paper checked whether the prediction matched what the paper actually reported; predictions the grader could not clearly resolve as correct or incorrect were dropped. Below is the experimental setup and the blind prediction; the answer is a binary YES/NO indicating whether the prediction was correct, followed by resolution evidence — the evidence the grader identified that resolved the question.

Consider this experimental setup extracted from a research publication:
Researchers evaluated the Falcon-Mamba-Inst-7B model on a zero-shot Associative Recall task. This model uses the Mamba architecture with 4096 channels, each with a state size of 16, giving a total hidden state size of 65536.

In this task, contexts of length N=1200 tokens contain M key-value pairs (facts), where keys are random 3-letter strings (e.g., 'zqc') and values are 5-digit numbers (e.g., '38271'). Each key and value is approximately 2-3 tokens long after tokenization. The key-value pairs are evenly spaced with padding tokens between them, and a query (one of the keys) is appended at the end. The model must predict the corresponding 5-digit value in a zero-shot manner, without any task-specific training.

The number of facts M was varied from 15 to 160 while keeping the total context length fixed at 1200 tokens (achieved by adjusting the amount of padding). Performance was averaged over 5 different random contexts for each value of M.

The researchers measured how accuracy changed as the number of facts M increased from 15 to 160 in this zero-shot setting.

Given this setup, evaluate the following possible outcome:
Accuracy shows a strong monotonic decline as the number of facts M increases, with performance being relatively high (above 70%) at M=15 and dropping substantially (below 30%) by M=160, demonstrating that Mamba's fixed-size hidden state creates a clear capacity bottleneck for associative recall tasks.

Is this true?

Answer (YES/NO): YES